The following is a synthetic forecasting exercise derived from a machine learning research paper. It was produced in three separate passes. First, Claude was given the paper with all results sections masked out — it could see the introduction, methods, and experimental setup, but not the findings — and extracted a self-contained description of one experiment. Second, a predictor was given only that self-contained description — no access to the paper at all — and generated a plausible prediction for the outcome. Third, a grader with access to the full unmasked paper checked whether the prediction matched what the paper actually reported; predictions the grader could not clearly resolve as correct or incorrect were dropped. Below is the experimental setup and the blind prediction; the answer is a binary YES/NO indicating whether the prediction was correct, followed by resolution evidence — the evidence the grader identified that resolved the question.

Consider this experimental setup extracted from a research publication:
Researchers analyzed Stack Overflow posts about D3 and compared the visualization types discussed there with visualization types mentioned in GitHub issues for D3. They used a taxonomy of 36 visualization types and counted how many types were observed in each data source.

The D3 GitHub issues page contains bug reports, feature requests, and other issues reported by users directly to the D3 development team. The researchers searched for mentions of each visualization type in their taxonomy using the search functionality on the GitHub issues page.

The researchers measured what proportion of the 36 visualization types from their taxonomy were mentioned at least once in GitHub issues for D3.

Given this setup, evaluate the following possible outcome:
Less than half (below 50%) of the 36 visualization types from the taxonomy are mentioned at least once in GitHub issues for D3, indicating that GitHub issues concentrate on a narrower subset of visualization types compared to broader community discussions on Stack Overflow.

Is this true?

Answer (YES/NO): NO